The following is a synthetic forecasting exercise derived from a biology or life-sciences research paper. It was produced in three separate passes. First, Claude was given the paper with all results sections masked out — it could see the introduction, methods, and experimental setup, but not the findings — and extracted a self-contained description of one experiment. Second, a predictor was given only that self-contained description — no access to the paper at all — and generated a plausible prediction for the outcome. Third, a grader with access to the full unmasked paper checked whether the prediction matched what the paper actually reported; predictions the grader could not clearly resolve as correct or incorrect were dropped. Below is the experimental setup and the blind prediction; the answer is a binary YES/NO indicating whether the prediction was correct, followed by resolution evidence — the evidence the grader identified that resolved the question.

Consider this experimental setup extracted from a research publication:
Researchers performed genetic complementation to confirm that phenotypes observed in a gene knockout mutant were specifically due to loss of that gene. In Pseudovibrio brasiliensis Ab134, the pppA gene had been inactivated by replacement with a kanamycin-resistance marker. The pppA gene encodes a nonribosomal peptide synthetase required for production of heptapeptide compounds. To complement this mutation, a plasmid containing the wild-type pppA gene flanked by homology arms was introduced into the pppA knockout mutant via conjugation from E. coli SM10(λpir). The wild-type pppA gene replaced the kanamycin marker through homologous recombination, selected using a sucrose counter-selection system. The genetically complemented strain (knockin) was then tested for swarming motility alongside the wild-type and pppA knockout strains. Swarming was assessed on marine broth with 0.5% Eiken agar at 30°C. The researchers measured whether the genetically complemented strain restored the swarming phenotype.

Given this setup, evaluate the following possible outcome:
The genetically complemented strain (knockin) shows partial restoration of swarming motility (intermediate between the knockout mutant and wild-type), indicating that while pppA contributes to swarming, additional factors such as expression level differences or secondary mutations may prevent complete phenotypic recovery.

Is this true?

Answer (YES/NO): NO